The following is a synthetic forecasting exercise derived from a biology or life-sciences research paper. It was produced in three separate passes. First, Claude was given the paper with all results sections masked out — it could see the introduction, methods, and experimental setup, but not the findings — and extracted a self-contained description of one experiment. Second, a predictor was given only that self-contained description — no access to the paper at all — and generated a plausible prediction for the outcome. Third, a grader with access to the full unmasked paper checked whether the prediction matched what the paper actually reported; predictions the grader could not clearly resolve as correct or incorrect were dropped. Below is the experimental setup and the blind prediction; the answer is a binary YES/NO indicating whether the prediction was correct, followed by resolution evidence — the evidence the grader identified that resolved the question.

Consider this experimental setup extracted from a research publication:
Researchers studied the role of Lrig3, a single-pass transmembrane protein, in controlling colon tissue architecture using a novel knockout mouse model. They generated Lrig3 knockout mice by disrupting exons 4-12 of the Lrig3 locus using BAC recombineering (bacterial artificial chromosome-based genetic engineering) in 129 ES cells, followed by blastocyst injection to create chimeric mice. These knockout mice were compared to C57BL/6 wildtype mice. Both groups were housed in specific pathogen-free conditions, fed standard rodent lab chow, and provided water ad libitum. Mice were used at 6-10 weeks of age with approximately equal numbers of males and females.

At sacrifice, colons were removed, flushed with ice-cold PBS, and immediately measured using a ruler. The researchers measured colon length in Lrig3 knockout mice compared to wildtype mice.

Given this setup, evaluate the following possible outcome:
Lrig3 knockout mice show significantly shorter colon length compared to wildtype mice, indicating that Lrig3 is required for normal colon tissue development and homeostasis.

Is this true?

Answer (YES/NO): NO